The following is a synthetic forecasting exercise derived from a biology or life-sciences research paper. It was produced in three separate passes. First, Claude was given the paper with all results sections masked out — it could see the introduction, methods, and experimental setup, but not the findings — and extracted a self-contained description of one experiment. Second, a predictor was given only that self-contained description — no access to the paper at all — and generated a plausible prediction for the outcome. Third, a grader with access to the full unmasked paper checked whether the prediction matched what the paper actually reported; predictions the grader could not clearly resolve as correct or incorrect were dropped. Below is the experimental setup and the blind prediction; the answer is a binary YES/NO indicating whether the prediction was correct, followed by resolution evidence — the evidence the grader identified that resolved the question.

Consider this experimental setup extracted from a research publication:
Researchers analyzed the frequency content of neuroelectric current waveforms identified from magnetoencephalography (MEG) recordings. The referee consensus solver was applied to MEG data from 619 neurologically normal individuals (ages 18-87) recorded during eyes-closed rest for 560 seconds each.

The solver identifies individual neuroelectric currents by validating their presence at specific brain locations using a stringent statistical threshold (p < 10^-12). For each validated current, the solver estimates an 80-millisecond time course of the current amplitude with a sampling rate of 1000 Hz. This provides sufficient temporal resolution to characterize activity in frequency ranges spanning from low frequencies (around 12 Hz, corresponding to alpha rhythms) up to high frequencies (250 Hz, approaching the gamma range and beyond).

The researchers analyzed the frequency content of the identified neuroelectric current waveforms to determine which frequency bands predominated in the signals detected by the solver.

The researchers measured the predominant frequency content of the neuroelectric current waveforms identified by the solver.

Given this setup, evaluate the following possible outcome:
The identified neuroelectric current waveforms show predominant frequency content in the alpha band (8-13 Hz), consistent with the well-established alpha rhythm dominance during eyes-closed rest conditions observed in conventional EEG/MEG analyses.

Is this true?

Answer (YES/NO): NO